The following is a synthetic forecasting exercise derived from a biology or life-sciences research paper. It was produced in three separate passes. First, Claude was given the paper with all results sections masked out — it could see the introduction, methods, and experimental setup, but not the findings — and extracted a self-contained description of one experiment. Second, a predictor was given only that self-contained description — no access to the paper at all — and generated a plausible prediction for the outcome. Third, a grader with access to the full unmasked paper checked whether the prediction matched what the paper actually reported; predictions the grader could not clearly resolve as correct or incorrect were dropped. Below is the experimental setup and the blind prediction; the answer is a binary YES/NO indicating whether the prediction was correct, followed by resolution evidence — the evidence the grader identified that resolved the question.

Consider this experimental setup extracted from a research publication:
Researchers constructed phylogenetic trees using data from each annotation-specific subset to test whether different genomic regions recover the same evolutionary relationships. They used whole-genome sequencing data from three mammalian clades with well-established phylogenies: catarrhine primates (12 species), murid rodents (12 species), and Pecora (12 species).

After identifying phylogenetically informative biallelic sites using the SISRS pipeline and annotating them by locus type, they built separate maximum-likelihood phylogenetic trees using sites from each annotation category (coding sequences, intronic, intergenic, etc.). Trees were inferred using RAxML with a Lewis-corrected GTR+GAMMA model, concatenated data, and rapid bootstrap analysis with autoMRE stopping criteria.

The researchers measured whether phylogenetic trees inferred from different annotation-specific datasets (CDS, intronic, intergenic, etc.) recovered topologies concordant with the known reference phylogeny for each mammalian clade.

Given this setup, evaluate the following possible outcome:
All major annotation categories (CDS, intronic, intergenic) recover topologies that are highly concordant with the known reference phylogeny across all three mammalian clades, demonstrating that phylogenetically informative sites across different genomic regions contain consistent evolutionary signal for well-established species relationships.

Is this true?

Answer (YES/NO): YES